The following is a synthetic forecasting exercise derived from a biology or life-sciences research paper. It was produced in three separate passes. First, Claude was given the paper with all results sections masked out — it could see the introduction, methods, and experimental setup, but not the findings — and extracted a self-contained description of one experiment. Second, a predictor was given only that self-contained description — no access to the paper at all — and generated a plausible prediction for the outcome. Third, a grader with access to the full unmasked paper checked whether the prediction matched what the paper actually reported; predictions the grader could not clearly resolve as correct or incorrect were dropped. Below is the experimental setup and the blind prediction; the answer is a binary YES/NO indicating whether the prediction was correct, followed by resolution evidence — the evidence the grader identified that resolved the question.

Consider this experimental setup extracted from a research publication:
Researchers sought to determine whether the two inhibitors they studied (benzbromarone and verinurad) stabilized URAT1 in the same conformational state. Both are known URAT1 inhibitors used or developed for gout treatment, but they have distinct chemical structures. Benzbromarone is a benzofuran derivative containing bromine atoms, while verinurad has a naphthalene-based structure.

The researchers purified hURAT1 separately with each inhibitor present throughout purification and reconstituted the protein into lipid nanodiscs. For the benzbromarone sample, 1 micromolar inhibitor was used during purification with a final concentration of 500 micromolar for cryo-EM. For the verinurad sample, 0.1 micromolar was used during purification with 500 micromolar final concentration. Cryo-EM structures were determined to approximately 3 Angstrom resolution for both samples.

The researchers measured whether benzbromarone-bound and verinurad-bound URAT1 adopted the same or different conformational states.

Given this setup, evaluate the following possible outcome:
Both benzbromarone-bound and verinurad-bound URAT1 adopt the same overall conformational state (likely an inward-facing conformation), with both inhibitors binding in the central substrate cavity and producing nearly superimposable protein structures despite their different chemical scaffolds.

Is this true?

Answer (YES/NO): YES